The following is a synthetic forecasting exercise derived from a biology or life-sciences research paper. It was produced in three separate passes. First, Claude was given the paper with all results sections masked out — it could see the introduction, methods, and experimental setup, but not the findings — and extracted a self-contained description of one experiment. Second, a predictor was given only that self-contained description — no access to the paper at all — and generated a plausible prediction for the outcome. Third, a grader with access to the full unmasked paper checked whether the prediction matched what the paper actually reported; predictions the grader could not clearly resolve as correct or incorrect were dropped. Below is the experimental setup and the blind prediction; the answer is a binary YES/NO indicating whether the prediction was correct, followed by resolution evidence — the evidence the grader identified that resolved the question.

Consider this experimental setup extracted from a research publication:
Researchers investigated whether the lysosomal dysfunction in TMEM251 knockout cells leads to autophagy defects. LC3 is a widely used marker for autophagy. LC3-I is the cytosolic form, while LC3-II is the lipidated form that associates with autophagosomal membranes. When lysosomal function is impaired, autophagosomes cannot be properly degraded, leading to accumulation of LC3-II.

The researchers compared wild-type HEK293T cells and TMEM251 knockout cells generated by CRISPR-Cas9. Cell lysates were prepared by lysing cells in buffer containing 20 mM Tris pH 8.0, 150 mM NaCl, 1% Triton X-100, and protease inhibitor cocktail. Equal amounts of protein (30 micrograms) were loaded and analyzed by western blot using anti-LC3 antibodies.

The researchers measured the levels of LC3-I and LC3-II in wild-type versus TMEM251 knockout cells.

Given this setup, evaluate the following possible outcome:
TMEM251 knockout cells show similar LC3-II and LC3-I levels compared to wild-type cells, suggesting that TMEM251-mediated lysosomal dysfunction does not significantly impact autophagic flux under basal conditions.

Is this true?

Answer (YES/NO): NO